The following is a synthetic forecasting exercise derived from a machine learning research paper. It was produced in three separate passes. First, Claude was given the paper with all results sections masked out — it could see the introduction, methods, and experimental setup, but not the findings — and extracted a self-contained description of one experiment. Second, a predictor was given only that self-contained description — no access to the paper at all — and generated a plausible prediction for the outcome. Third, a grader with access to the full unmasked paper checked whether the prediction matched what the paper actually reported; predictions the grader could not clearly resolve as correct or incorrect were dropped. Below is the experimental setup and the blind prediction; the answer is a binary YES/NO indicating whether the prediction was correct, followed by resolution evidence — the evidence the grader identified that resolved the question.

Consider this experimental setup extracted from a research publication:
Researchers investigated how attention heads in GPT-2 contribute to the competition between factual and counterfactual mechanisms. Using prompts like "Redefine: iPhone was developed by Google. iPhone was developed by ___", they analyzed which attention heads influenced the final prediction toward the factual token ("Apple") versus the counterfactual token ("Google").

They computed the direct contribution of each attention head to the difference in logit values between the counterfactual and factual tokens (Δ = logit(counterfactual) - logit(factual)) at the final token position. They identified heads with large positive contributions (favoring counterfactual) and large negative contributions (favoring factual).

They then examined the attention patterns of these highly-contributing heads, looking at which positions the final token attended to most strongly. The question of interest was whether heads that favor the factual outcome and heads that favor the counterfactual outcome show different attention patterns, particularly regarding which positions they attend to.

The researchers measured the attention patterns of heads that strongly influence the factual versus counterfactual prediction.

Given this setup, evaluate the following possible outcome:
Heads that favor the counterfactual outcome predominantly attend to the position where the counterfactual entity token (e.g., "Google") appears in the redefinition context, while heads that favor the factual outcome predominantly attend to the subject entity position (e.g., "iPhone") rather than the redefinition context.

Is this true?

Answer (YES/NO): NO